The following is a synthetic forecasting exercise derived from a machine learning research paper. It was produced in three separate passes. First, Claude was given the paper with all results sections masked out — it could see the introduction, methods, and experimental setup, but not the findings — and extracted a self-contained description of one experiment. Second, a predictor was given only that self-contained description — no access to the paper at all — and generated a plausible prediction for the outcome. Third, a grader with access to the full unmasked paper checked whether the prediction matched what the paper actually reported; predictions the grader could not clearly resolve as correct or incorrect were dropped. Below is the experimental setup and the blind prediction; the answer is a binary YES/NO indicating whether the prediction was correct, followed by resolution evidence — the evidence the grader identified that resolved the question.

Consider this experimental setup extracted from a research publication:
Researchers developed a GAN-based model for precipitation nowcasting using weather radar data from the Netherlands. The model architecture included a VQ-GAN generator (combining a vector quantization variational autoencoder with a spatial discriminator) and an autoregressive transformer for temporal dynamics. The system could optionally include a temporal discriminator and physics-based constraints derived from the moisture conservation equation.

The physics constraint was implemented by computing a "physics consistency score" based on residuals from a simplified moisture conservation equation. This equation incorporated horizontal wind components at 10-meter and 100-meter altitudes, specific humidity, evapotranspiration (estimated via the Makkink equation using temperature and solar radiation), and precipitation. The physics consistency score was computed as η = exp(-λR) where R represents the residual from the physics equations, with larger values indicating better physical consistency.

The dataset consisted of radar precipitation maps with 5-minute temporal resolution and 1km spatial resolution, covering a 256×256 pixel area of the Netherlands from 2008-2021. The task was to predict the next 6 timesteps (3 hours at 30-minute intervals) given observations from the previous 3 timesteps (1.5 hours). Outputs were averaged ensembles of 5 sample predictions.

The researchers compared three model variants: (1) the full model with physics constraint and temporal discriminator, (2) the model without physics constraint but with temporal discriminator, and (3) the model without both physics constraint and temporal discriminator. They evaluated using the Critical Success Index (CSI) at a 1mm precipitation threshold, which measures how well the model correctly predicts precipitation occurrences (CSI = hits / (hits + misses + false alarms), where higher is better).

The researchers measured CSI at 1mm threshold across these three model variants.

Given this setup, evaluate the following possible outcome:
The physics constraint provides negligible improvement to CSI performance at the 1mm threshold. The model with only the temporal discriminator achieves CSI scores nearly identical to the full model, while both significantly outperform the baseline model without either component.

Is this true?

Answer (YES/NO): NO